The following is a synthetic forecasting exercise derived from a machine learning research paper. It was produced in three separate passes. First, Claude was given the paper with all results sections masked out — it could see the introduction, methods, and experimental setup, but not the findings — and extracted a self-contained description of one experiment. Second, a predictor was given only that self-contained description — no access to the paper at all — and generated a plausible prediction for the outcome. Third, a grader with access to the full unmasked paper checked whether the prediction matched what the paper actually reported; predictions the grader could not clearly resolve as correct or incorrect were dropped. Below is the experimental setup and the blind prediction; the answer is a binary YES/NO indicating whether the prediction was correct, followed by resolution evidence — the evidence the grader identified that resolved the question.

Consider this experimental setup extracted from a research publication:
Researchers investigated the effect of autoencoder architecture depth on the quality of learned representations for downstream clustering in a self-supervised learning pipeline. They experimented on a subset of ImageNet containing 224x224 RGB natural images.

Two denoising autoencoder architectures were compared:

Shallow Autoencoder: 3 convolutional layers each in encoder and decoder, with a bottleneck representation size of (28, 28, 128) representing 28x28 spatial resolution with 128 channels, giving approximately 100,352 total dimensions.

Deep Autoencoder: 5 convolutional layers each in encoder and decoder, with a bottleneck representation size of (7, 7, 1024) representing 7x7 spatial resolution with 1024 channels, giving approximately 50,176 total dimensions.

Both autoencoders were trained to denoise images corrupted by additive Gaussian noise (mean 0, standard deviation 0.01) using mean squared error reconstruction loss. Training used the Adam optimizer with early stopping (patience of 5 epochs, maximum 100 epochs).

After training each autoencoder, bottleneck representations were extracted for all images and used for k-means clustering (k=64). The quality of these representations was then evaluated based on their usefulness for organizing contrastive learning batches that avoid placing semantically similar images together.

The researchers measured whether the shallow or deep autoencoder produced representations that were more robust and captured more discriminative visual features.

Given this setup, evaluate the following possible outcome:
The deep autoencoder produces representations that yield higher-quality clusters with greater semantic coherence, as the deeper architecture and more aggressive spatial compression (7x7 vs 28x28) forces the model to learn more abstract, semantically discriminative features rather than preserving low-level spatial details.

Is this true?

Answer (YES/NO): YES